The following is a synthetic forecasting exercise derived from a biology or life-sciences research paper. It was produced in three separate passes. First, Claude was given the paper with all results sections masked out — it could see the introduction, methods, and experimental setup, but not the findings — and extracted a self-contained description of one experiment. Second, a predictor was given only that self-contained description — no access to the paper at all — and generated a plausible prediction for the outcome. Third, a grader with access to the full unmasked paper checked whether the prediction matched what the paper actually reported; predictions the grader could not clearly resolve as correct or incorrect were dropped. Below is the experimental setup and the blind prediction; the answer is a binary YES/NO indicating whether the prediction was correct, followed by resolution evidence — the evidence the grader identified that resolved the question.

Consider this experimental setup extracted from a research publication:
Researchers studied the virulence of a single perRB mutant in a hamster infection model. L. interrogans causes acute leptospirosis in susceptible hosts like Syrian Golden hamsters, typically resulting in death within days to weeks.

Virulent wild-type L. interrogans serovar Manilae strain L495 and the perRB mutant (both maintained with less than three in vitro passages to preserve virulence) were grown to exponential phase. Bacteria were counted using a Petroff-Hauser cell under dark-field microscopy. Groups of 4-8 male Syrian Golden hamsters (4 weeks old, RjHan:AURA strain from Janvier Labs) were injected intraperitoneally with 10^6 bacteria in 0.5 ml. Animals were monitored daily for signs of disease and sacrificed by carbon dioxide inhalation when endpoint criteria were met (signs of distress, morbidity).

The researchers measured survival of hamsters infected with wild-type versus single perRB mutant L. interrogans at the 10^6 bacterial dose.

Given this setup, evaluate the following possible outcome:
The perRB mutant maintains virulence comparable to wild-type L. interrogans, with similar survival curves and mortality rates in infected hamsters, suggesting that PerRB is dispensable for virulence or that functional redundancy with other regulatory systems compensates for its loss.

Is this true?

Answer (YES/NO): YES